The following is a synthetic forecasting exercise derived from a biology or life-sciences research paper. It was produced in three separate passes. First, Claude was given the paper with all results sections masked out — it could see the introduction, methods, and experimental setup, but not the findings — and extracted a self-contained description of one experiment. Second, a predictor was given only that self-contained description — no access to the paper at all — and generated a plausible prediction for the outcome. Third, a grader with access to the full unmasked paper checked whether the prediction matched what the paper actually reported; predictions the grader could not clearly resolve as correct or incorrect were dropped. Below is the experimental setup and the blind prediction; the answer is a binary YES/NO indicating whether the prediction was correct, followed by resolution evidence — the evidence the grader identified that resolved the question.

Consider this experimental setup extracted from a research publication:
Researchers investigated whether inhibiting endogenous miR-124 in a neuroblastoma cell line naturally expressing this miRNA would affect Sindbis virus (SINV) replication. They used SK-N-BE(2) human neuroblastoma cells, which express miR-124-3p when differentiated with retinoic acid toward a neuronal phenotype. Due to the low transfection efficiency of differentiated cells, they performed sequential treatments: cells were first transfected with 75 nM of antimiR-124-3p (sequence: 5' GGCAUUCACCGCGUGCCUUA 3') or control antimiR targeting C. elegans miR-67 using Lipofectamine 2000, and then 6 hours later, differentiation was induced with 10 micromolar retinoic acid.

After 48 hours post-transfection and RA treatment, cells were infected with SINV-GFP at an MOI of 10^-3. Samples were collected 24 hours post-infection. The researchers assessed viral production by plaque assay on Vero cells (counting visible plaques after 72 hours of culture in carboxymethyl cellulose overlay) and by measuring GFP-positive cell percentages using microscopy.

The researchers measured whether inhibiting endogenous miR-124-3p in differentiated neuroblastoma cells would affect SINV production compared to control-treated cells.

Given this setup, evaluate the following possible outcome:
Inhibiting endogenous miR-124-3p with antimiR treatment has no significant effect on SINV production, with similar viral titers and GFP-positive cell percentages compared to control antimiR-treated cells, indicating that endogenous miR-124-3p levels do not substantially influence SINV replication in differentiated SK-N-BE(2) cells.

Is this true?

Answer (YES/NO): NO